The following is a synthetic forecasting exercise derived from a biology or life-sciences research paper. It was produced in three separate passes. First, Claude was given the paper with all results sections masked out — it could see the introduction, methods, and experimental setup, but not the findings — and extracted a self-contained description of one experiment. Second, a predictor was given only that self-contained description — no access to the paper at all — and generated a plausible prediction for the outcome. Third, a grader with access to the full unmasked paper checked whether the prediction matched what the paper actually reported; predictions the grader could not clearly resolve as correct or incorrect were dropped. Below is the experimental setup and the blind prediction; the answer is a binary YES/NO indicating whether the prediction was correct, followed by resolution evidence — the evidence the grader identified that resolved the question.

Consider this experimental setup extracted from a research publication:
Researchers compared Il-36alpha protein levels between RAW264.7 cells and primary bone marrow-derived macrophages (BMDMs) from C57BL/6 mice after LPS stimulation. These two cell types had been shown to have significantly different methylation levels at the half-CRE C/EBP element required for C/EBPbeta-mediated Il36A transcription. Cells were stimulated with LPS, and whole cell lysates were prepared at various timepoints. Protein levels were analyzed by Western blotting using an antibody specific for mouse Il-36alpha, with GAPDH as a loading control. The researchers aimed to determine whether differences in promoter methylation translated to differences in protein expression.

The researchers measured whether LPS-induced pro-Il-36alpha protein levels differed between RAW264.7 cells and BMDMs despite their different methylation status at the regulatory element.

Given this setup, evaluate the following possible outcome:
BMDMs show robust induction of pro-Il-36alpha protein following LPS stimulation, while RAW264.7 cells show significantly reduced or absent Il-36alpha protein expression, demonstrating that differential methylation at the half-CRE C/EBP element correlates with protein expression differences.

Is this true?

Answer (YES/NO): NO